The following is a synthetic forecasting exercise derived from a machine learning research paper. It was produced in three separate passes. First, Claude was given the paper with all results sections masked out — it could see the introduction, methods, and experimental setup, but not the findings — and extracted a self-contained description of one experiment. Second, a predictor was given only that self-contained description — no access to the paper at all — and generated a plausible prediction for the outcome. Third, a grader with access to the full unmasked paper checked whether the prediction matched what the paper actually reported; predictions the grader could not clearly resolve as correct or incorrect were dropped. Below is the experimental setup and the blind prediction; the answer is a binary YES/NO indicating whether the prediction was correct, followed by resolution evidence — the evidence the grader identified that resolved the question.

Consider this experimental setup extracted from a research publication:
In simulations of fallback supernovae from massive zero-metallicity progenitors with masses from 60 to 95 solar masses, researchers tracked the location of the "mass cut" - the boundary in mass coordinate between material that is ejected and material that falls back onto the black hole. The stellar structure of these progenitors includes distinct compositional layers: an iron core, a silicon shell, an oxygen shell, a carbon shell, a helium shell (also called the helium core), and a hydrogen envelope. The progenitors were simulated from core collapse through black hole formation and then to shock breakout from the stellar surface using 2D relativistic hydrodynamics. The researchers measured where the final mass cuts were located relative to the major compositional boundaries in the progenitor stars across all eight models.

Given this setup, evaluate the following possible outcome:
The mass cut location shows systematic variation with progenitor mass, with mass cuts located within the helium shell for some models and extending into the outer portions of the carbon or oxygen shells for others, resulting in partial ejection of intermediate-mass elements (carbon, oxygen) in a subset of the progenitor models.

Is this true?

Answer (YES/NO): NO